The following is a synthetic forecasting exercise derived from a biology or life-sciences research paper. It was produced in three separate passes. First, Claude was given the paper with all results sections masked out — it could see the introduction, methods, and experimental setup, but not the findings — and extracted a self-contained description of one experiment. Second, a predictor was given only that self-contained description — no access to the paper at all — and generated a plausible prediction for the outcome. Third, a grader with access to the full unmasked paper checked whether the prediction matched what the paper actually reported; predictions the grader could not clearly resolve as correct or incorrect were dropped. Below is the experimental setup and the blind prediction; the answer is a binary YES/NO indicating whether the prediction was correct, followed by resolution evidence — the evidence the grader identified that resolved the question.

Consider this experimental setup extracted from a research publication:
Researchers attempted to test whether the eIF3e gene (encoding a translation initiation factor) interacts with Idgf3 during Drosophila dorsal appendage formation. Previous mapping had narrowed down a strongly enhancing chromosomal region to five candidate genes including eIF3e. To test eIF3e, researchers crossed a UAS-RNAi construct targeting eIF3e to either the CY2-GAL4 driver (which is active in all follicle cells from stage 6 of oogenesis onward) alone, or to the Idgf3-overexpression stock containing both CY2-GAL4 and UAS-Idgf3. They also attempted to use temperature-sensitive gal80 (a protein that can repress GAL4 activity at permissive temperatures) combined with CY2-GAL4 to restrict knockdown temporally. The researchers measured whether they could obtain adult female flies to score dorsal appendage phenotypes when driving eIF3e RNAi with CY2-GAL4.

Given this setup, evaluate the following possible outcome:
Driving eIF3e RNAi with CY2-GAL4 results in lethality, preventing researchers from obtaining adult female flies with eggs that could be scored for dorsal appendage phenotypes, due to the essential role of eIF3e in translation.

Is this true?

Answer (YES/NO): YES